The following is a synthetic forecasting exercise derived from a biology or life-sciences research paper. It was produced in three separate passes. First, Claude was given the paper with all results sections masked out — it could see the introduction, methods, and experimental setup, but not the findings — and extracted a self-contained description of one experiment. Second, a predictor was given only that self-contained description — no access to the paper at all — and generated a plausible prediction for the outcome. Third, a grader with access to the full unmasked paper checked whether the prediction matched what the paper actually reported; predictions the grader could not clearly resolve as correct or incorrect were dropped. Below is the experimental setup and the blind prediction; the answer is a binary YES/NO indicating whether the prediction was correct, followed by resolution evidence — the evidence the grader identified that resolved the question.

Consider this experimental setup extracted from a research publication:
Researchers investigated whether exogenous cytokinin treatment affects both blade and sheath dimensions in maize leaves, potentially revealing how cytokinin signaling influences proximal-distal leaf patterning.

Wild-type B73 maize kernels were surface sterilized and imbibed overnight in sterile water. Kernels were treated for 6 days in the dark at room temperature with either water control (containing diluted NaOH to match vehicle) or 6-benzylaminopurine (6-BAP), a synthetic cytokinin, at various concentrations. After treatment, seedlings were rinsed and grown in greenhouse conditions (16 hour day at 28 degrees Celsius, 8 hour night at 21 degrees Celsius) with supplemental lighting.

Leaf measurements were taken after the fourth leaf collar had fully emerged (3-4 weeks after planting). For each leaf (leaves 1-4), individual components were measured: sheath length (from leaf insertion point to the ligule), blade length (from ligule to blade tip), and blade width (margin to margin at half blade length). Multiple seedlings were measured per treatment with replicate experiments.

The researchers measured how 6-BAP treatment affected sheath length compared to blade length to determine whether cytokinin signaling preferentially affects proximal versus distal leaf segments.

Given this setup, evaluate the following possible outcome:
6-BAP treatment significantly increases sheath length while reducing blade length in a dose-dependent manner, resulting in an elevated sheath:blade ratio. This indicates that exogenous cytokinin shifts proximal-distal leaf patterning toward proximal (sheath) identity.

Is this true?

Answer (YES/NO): NO